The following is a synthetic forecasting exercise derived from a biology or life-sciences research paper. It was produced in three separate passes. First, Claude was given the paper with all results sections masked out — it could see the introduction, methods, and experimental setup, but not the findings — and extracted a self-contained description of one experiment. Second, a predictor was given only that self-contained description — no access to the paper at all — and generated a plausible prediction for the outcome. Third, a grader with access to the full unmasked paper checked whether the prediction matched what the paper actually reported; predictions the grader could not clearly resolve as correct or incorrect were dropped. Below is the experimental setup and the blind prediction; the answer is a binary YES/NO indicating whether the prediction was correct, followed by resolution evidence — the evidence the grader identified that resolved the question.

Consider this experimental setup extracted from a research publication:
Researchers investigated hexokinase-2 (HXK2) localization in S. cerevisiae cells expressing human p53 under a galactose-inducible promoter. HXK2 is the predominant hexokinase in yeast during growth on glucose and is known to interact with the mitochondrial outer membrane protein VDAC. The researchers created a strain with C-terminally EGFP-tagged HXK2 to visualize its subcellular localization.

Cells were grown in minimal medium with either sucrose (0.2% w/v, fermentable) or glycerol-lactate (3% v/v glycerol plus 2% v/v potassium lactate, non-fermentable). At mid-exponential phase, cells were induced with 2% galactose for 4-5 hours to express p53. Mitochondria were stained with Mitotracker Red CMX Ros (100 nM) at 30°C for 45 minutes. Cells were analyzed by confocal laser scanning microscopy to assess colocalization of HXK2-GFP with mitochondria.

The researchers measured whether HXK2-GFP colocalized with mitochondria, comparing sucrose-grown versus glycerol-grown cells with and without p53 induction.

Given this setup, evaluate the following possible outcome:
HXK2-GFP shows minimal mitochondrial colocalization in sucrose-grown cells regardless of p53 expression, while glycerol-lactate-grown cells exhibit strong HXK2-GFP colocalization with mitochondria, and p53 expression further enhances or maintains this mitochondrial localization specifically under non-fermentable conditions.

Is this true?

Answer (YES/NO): NO